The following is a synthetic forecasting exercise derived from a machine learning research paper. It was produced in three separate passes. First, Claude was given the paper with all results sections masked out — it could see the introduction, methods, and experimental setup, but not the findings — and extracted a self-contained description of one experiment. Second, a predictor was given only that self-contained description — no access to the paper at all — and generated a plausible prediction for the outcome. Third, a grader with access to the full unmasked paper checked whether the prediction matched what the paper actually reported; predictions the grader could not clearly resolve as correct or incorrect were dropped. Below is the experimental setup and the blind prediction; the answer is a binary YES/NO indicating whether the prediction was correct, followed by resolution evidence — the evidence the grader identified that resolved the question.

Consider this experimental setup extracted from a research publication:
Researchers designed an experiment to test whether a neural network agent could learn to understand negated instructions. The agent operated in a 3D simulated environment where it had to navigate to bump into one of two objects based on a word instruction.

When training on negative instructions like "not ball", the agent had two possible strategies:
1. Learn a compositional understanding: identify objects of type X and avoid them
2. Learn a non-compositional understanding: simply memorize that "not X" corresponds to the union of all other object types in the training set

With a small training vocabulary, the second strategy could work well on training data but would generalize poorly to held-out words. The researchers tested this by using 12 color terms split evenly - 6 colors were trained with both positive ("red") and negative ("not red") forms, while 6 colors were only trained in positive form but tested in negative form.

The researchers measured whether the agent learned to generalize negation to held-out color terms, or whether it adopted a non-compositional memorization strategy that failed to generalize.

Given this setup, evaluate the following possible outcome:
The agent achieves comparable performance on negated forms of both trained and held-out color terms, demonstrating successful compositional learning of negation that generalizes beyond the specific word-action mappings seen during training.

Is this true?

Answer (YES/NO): NO